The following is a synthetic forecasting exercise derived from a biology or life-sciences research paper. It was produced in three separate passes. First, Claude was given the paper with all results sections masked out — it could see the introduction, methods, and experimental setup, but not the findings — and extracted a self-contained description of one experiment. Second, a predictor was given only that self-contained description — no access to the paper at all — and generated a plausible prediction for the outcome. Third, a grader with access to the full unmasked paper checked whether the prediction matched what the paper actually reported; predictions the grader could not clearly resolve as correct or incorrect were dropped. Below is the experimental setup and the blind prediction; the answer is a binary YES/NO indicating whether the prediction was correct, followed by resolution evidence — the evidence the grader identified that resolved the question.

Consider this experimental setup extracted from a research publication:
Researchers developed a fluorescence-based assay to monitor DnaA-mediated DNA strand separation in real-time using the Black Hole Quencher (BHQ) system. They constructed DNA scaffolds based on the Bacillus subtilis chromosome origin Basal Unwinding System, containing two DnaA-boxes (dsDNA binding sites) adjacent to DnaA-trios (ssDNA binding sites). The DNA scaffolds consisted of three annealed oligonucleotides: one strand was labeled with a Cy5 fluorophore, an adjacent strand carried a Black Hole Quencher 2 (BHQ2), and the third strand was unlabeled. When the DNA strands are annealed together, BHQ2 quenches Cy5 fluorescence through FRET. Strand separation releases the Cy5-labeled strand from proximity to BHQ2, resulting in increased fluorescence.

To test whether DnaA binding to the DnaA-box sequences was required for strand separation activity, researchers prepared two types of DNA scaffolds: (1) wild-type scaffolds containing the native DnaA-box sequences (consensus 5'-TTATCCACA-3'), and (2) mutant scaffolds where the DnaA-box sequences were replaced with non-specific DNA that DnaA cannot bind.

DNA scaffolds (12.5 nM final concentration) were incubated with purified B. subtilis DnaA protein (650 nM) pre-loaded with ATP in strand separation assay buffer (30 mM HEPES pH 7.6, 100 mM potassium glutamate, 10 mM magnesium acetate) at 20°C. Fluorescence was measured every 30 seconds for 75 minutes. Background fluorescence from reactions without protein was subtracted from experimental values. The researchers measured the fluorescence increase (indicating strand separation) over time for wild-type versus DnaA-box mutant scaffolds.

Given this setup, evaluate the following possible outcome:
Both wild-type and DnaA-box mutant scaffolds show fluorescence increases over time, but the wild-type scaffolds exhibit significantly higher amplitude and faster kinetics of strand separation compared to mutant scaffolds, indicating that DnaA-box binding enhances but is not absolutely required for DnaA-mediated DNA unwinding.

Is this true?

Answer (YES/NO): NO